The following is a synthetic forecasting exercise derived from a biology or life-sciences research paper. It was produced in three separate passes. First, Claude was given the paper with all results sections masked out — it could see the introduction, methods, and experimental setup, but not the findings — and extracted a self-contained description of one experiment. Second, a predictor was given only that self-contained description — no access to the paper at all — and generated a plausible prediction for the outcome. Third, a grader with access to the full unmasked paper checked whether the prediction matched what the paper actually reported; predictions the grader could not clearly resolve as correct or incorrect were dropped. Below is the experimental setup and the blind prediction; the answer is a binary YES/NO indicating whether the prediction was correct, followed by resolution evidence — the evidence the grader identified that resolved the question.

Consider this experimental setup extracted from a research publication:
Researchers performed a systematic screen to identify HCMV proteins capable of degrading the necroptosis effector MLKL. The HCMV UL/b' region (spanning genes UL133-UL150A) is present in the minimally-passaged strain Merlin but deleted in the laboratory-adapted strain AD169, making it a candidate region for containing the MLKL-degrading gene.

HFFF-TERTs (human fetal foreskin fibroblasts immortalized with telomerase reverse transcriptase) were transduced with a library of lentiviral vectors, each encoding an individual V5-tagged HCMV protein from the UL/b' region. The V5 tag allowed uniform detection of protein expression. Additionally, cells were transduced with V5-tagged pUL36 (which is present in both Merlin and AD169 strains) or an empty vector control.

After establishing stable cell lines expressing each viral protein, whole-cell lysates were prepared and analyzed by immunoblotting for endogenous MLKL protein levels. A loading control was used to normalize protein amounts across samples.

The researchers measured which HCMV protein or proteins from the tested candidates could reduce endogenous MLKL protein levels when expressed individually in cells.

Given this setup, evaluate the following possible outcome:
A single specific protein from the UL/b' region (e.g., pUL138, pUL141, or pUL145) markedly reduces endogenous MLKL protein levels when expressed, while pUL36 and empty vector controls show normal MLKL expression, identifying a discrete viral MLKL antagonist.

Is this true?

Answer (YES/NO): NO